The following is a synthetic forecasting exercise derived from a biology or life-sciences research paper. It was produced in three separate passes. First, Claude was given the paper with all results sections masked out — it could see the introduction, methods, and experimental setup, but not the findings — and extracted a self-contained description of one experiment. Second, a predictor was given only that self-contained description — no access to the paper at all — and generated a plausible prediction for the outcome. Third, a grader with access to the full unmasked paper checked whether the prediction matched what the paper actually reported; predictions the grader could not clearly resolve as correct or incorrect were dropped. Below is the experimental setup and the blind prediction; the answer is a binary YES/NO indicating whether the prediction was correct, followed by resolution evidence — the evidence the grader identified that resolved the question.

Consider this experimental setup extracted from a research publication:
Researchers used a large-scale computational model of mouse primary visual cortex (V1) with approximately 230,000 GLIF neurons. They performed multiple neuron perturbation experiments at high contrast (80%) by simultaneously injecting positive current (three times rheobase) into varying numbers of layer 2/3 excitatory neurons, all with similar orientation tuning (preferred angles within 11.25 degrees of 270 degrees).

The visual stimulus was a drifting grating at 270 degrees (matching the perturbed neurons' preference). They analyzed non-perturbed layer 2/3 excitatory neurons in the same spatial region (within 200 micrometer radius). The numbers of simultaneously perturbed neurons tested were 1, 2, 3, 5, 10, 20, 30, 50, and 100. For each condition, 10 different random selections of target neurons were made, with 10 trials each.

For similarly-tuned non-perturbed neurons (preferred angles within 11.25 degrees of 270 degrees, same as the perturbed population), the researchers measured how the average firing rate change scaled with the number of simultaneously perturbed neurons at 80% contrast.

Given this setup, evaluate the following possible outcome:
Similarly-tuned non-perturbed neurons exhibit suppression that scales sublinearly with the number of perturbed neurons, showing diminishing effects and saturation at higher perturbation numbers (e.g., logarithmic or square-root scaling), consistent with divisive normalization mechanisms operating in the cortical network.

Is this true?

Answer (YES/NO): NO